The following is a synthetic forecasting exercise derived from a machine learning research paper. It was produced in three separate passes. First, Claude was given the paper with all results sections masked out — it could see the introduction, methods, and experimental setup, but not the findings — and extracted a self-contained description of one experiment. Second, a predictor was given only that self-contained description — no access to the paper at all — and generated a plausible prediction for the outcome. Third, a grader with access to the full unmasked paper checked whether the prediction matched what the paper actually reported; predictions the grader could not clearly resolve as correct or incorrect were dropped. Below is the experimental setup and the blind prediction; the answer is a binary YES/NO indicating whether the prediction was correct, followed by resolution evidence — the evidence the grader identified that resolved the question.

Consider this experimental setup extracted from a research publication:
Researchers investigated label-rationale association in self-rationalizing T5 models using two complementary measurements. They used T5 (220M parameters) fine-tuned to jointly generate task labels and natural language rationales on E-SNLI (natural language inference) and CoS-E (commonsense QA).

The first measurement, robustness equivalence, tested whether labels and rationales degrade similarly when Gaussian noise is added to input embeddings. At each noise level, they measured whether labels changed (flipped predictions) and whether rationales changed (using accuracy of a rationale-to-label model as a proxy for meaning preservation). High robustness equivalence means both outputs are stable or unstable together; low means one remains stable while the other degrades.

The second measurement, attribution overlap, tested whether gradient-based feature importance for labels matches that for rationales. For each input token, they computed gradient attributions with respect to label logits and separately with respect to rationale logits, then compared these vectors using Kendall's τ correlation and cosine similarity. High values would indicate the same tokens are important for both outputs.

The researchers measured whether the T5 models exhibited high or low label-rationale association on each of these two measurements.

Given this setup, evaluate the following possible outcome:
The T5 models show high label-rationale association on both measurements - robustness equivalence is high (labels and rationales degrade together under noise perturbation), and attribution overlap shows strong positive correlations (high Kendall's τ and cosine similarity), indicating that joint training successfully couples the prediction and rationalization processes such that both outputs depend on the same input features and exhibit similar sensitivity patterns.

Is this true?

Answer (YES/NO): NO